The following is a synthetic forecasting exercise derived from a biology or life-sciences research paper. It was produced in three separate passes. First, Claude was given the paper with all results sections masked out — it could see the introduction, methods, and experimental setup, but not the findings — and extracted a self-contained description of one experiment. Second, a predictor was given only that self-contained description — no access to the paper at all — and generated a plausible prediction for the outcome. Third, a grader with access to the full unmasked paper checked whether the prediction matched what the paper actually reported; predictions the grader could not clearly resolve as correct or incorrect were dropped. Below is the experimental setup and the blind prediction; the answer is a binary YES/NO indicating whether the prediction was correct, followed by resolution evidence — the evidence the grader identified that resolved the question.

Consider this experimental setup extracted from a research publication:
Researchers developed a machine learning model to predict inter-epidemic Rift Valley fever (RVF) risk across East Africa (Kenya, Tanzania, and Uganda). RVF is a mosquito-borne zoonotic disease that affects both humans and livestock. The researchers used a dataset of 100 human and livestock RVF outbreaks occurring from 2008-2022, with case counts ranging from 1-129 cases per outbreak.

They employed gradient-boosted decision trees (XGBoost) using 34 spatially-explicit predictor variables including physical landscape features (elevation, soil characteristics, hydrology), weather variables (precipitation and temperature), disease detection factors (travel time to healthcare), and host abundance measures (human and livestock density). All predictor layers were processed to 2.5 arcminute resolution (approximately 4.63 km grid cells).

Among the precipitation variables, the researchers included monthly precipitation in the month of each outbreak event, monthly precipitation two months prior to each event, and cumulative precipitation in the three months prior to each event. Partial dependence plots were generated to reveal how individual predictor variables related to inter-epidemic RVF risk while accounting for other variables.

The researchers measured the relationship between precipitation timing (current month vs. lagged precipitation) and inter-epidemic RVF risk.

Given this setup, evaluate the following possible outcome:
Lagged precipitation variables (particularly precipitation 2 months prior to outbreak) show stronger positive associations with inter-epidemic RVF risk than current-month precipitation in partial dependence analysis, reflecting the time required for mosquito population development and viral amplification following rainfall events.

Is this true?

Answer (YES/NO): NO